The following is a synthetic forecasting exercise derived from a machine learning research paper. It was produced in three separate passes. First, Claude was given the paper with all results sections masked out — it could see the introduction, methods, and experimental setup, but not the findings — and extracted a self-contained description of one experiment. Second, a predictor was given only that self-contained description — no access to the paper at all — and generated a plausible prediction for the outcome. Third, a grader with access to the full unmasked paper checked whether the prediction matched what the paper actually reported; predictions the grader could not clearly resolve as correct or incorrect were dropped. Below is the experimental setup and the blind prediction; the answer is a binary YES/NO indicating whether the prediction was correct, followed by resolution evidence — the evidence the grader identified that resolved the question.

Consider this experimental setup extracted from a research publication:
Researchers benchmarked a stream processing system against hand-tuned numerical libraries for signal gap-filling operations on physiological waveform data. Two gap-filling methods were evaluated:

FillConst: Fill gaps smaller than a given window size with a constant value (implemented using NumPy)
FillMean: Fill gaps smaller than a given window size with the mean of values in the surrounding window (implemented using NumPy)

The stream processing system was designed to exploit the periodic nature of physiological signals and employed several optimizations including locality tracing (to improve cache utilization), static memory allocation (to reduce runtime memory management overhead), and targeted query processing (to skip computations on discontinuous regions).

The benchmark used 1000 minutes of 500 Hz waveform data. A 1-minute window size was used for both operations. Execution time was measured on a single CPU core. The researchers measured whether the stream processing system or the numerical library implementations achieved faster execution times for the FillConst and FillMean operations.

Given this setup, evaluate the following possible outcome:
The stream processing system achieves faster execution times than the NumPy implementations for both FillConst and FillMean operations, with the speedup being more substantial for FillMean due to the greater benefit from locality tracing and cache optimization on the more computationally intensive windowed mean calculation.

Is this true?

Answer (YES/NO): NO